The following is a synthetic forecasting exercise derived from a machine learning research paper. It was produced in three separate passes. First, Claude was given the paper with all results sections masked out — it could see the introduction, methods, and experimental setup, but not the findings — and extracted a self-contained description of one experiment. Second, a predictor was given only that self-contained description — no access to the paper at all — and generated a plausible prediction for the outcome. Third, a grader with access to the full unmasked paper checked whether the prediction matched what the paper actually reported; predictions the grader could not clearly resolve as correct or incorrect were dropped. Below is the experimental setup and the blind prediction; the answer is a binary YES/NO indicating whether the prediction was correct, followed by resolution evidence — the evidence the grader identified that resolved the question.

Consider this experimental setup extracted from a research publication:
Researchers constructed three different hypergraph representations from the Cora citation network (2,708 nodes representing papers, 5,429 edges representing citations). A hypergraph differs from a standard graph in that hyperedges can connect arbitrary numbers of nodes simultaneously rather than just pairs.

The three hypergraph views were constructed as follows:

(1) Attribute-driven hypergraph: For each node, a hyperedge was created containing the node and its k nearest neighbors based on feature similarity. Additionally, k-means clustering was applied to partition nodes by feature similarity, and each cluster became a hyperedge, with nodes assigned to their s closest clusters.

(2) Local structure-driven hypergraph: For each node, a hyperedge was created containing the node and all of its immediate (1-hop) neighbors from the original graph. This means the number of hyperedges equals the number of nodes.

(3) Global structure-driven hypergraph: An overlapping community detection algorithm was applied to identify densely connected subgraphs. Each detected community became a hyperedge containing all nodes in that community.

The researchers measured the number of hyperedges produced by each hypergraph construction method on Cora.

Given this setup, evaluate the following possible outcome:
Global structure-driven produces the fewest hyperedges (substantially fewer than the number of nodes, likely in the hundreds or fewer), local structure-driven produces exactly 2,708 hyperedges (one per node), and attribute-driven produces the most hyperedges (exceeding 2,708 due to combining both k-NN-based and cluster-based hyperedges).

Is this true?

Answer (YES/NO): YES